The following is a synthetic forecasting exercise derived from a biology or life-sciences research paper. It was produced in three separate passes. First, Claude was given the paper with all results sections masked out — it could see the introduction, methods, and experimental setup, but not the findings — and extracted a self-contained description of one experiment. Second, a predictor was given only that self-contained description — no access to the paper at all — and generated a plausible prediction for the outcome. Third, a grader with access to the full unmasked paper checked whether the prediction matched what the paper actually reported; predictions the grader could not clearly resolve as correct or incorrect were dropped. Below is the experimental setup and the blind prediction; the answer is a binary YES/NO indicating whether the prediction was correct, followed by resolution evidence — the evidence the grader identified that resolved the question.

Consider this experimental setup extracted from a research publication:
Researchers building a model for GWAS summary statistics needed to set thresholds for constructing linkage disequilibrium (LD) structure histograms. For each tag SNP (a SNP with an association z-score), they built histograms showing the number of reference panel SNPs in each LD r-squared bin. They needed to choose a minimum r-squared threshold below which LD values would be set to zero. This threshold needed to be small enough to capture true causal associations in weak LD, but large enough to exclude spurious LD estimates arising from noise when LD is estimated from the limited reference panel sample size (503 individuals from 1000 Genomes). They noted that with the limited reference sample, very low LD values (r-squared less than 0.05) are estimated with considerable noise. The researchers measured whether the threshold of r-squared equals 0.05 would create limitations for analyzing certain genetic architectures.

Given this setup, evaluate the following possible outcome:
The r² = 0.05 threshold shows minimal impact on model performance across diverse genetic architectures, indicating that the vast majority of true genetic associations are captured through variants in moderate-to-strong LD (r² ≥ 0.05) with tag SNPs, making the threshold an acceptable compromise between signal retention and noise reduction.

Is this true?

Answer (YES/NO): YES